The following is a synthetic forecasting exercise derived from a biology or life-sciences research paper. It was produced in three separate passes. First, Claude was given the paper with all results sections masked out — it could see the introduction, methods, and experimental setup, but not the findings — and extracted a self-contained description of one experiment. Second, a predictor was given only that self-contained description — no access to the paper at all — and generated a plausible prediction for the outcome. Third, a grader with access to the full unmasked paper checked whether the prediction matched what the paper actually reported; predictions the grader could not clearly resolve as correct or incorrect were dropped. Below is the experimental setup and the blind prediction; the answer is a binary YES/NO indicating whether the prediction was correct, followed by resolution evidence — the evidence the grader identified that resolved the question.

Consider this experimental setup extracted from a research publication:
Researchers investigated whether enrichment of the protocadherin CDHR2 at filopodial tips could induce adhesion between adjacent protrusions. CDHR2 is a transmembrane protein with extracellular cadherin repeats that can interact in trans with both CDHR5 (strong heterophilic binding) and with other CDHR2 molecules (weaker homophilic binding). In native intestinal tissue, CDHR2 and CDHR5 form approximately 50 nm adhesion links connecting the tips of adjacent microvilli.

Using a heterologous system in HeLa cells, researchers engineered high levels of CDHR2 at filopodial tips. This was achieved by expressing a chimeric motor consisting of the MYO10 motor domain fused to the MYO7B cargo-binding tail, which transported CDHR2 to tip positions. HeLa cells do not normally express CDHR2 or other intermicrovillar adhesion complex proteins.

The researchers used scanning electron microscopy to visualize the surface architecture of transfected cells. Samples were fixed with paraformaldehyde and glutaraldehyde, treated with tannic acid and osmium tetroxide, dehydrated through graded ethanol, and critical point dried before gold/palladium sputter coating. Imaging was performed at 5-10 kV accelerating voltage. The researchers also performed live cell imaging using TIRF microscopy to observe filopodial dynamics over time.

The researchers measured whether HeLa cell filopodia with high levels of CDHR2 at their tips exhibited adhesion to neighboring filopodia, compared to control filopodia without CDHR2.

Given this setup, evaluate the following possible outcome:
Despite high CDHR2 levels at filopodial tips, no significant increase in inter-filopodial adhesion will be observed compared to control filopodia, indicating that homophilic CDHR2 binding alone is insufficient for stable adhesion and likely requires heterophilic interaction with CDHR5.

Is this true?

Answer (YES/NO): NO